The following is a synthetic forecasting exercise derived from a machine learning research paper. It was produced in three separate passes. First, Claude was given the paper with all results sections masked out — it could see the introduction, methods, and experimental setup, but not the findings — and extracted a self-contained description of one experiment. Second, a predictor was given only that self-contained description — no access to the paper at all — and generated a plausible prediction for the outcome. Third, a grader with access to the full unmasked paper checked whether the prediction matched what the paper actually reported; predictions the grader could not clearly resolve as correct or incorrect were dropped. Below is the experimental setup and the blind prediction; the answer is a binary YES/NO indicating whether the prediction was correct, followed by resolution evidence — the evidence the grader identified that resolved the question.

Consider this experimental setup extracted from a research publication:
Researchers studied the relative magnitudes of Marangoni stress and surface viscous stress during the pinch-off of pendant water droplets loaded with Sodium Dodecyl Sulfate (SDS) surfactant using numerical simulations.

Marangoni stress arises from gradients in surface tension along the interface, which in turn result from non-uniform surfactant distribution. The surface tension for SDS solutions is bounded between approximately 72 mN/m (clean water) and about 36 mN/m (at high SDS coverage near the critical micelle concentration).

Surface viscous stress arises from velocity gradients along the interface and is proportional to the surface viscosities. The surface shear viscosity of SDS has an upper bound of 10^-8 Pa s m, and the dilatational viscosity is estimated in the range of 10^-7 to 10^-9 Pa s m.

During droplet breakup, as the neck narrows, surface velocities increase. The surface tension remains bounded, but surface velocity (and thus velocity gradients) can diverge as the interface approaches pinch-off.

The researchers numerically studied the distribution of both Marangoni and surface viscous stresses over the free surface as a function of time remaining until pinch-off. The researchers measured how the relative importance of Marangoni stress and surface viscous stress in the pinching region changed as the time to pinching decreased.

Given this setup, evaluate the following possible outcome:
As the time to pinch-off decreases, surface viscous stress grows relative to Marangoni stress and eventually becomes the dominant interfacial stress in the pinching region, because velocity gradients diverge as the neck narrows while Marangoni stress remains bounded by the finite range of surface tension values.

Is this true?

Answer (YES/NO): YES